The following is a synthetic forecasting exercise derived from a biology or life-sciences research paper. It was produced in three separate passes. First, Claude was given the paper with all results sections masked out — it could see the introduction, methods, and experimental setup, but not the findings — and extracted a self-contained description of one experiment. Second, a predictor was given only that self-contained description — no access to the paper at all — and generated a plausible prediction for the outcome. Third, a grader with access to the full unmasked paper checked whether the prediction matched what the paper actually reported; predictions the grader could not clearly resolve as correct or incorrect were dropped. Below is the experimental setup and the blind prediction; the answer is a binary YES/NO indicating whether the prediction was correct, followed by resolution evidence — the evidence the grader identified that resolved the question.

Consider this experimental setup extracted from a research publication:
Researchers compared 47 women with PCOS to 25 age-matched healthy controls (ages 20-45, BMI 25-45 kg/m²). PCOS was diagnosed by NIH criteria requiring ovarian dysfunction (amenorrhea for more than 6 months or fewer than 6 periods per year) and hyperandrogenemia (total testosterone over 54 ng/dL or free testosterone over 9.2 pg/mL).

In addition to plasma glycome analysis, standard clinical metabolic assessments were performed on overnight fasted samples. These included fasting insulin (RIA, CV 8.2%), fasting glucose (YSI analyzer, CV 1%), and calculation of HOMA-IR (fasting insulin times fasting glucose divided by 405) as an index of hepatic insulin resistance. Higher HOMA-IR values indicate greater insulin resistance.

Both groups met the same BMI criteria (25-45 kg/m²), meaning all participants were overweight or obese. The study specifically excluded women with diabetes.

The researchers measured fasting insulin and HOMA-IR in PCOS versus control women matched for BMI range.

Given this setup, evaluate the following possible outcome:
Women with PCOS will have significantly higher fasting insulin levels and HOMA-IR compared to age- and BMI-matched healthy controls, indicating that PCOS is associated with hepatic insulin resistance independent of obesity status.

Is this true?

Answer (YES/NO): NO